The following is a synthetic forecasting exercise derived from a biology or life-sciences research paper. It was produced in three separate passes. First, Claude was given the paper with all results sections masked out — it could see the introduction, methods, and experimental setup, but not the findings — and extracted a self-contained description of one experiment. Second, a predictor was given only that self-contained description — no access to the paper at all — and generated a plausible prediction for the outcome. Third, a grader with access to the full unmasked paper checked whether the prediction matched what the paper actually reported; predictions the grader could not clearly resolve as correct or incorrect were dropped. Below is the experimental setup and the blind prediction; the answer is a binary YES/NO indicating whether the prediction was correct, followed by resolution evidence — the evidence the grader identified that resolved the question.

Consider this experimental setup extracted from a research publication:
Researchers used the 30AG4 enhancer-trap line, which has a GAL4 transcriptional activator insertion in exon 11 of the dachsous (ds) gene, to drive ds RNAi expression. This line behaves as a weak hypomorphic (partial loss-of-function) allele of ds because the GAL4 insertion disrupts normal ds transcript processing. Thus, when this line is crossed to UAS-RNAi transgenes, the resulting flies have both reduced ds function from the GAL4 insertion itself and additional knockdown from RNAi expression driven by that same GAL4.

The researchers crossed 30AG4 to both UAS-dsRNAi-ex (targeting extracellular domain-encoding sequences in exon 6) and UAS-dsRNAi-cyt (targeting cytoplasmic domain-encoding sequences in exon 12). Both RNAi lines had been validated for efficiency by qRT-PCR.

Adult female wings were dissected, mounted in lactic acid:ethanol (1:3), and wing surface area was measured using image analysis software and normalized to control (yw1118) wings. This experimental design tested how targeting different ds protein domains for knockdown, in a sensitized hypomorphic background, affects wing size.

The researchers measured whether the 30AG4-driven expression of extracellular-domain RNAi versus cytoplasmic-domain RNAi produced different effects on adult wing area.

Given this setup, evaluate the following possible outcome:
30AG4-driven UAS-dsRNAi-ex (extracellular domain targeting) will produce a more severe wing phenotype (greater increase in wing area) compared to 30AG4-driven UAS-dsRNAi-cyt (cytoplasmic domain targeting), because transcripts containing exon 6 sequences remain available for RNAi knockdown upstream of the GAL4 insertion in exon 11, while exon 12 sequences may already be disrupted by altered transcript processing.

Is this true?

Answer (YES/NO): NO